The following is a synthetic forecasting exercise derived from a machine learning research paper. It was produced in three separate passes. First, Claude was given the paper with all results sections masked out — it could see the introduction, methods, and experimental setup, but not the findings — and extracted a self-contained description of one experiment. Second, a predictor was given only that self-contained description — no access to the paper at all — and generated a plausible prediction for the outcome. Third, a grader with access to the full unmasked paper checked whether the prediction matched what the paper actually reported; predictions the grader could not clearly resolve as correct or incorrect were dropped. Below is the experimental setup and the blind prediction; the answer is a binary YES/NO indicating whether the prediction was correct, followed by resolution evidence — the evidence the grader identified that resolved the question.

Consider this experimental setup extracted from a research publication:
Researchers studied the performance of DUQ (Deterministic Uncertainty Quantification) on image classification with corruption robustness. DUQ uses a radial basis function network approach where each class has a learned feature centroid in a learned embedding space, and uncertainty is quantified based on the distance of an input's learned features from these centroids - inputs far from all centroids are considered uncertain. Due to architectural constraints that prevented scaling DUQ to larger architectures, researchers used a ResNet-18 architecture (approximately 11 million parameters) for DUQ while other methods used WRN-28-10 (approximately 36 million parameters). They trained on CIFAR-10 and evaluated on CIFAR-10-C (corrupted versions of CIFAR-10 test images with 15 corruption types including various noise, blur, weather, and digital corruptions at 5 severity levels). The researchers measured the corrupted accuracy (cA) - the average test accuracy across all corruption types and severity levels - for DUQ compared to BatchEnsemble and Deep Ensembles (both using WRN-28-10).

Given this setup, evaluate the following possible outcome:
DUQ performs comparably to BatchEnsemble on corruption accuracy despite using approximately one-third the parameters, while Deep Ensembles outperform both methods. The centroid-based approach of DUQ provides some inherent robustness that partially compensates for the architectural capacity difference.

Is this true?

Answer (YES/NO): NO